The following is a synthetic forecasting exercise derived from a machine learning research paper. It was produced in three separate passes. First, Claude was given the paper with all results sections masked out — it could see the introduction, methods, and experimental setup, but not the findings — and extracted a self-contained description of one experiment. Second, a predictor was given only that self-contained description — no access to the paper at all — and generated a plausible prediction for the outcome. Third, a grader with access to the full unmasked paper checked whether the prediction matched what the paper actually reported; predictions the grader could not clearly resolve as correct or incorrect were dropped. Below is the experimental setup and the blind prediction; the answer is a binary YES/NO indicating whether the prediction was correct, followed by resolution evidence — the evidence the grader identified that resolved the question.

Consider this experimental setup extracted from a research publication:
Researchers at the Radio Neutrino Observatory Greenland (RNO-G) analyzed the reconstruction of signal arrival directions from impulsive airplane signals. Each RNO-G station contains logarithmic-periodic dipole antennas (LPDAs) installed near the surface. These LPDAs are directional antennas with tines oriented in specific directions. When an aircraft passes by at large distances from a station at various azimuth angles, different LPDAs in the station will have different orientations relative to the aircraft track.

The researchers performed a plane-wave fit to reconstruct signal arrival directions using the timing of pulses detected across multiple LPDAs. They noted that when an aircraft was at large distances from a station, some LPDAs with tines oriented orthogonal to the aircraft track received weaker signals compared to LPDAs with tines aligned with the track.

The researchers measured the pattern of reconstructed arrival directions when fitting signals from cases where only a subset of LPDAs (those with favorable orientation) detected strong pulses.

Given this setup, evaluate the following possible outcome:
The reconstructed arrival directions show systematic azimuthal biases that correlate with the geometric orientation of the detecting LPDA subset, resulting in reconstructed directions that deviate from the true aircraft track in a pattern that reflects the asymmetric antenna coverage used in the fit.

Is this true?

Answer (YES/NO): YES